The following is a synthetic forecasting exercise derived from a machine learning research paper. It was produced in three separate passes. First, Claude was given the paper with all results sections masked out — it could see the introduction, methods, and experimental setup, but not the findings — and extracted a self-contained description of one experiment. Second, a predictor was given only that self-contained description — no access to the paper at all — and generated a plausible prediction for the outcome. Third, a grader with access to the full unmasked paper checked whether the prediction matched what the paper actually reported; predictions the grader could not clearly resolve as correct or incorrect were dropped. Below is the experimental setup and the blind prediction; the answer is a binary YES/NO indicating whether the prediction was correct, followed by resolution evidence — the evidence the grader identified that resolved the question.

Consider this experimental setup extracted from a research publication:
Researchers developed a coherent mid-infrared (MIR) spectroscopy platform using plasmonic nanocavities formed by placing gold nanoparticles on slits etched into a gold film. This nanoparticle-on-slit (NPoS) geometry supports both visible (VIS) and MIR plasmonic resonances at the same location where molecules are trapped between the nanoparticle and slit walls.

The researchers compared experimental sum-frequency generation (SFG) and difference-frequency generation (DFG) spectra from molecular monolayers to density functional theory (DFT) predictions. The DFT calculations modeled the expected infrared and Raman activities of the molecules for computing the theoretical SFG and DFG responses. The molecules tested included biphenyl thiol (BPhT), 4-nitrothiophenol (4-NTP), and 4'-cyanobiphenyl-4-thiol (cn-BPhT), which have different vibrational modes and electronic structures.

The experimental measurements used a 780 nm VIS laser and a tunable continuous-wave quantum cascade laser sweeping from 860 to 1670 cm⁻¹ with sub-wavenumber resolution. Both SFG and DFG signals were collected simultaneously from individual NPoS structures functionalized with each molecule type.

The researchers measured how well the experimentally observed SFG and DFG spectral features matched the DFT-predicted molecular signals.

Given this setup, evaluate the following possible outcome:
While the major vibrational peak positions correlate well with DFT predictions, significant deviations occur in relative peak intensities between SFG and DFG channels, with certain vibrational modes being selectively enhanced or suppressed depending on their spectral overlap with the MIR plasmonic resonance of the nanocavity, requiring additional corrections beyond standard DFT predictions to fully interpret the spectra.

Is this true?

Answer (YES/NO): NO